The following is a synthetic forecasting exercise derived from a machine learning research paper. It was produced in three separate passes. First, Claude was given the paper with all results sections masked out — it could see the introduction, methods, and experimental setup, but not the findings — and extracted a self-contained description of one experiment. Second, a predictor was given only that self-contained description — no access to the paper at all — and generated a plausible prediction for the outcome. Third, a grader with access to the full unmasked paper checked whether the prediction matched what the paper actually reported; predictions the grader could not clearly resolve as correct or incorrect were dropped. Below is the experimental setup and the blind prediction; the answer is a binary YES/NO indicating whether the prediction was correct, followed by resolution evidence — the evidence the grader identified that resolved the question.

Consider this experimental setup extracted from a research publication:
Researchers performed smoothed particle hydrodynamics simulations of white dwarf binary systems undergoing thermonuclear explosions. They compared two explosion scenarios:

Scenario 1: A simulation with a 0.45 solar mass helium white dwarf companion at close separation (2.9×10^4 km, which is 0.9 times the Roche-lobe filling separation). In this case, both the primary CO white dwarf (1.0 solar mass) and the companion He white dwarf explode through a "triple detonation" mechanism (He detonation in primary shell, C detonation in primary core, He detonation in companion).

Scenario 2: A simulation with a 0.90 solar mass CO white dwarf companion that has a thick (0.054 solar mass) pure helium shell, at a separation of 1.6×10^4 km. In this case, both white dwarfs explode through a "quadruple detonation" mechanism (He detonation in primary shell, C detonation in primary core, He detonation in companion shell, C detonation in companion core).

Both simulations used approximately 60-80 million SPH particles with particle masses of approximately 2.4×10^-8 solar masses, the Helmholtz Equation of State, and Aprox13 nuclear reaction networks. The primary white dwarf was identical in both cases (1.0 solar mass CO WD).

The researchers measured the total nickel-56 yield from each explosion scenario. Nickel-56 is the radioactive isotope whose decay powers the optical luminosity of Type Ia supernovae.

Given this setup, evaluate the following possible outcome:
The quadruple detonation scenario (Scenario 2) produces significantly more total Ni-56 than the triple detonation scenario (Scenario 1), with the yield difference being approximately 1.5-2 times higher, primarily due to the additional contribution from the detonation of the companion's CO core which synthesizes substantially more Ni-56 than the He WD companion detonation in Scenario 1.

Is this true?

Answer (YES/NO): NO